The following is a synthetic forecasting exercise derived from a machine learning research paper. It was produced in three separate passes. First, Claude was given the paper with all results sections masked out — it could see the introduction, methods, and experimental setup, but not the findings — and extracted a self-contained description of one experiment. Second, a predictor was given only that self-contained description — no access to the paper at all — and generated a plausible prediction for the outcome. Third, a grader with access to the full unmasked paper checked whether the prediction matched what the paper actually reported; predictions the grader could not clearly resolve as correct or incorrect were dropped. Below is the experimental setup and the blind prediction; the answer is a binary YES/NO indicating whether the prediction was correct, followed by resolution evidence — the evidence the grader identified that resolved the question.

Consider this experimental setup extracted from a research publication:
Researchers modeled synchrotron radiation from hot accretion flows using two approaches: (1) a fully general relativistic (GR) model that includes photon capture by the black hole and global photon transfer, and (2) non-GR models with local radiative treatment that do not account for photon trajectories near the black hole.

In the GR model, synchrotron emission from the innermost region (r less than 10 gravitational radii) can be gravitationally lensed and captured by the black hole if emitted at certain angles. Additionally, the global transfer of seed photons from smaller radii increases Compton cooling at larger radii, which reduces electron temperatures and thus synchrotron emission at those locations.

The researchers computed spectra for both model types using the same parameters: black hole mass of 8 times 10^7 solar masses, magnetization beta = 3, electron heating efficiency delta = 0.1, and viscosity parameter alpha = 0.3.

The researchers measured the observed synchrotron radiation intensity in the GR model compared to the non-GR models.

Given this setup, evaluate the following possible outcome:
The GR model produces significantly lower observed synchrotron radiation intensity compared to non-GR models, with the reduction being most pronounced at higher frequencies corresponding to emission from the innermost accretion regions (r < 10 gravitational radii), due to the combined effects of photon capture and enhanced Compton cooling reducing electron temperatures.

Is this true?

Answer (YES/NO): NO